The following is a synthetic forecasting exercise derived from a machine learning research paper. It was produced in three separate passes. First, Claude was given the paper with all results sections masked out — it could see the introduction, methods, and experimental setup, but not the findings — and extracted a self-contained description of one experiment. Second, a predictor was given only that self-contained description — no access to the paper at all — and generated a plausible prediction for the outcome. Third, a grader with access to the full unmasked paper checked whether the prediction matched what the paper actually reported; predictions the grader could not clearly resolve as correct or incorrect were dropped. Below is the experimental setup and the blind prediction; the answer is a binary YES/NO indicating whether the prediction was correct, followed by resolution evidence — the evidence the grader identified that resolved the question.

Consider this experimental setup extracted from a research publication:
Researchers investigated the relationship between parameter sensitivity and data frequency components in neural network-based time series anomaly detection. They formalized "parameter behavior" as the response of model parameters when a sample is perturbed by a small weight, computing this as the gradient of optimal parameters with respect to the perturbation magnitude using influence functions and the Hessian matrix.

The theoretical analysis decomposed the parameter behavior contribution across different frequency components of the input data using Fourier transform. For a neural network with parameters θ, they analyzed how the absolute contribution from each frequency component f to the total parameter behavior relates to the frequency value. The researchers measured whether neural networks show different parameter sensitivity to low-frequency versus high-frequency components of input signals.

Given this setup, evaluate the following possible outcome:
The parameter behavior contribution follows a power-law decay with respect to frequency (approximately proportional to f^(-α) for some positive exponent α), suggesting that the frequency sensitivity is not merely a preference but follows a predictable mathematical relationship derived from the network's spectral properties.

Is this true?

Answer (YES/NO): NO